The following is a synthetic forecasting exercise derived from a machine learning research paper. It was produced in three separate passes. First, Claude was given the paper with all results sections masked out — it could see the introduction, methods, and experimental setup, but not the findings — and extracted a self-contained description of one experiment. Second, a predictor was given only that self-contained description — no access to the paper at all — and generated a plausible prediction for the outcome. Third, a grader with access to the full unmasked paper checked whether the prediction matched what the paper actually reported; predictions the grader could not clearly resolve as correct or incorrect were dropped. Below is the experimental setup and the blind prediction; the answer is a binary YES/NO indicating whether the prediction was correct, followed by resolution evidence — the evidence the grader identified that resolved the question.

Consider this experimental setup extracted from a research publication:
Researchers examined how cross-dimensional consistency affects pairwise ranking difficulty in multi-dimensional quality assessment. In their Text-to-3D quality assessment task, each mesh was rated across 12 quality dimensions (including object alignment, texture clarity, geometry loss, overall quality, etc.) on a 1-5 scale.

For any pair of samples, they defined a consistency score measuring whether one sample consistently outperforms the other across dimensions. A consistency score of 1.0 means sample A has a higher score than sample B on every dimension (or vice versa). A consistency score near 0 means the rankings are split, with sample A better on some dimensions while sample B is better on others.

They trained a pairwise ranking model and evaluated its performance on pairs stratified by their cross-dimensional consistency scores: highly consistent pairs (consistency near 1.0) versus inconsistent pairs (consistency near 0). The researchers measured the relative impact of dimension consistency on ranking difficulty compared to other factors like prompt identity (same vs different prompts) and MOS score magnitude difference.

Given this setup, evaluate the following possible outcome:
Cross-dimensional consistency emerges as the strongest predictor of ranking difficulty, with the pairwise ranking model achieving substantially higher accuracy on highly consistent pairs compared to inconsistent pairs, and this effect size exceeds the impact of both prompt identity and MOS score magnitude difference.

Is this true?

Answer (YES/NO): NO